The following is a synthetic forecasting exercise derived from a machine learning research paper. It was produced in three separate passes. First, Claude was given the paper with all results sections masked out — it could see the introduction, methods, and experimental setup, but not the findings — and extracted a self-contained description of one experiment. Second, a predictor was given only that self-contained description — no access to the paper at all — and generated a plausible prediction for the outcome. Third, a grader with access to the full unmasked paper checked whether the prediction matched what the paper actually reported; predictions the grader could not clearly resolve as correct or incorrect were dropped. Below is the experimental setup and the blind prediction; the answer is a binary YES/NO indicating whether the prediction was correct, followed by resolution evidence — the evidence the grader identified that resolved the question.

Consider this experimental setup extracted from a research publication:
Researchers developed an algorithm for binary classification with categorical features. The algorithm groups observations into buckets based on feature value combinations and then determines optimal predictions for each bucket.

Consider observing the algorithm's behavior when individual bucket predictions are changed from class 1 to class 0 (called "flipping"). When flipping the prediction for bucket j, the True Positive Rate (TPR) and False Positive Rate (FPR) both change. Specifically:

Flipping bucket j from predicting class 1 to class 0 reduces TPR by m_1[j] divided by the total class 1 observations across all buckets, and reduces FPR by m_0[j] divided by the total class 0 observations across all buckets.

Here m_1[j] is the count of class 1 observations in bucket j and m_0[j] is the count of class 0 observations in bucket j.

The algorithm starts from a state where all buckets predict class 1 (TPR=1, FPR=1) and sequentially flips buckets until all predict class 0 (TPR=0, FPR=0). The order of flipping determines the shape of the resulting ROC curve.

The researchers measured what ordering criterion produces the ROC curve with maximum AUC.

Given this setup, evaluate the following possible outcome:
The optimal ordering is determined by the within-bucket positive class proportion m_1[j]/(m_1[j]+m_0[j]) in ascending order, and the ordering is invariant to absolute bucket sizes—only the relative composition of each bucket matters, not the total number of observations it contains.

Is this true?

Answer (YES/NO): NO